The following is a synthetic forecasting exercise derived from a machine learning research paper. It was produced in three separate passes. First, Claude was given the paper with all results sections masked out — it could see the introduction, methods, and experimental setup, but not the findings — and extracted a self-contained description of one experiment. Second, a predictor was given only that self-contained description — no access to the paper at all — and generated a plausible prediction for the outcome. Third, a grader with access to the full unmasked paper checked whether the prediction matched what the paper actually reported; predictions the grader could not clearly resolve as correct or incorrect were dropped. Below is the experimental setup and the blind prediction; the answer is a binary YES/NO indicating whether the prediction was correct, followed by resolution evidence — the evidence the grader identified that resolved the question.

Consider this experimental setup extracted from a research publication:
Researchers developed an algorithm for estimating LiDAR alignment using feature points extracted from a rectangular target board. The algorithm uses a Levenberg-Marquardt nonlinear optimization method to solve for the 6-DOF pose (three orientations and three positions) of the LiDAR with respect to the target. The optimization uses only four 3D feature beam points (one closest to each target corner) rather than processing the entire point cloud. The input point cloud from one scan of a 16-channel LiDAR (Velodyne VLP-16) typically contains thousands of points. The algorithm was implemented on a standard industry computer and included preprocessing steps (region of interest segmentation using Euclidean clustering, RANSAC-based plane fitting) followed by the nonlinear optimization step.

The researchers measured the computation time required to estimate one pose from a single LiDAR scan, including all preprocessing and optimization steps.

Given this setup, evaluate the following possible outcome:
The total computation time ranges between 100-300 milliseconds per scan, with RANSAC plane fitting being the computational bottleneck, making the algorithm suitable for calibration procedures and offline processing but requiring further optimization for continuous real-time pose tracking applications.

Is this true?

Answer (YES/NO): NO